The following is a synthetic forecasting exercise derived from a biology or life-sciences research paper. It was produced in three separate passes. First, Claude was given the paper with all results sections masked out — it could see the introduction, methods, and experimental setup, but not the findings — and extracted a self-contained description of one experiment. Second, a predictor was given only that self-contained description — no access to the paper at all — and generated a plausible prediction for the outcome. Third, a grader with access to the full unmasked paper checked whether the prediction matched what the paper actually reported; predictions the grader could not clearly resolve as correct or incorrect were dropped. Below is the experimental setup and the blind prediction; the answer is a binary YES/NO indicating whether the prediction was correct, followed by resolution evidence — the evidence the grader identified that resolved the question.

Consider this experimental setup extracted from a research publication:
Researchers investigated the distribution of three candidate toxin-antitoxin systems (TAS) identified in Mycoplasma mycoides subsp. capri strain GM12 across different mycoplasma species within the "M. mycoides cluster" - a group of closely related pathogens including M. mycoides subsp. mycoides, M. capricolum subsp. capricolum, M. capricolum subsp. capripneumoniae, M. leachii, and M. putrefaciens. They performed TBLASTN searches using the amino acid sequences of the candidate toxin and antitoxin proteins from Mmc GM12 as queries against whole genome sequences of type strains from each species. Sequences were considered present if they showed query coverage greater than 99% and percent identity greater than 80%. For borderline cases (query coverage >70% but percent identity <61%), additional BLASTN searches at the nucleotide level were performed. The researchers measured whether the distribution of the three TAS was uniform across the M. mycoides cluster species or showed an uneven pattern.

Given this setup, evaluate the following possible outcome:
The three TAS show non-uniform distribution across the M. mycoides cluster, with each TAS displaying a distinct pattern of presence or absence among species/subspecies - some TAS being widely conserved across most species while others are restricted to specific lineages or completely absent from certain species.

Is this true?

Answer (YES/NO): YES